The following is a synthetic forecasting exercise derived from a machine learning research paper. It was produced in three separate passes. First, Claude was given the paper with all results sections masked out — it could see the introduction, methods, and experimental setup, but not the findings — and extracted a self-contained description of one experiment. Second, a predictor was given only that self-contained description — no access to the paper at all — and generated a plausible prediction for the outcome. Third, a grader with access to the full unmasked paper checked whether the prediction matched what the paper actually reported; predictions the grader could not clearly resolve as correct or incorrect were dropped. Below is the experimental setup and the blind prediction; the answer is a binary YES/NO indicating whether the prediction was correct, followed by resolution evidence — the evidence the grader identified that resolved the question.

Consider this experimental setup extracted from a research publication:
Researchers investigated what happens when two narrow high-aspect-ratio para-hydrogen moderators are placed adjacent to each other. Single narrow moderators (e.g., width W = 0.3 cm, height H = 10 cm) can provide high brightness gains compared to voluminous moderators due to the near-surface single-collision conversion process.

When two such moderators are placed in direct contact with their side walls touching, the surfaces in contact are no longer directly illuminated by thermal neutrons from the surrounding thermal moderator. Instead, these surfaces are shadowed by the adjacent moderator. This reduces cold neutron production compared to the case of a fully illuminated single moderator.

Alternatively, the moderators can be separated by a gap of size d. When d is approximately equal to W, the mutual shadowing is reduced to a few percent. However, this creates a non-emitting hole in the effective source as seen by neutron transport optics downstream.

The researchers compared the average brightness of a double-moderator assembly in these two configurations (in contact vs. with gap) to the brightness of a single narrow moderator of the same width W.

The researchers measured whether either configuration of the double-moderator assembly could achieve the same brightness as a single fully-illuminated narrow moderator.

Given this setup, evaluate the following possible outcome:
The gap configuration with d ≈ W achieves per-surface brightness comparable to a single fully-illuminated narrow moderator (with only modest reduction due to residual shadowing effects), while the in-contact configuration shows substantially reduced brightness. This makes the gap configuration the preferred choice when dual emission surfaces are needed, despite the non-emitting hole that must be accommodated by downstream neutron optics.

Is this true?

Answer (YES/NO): NO